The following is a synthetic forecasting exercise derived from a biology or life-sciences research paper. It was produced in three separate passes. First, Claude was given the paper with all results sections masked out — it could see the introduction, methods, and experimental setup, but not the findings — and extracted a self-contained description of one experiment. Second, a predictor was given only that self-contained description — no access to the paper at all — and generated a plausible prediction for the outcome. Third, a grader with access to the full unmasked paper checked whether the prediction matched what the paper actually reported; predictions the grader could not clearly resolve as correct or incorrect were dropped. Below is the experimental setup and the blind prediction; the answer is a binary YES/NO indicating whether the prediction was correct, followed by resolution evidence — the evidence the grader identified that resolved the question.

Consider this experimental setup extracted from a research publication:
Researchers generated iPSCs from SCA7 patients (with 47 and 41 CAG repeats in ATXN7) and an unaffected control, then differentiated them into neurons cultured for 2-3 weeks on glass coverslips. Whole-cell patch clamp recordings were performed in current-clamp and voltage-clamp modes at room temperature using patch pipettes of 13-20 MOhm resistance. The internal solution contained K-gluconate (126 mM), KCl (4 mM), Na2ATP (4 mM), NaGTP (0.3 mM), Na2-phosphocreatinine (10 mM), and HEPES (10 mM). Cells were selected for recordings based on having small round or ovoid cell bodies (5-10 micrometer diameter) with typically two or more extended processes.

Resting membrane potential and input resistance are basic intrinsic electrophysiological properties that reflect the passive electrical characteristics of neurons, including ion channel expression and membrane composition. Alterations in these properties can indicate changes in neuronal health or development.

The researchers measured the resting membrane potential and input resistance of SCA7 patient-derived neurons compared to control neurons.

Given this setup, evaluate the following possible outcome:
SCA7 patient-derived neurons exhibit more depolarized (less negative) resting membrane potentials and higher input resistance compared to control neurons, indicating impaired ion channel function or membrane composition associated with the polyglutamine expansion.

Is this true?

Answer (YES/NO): NO